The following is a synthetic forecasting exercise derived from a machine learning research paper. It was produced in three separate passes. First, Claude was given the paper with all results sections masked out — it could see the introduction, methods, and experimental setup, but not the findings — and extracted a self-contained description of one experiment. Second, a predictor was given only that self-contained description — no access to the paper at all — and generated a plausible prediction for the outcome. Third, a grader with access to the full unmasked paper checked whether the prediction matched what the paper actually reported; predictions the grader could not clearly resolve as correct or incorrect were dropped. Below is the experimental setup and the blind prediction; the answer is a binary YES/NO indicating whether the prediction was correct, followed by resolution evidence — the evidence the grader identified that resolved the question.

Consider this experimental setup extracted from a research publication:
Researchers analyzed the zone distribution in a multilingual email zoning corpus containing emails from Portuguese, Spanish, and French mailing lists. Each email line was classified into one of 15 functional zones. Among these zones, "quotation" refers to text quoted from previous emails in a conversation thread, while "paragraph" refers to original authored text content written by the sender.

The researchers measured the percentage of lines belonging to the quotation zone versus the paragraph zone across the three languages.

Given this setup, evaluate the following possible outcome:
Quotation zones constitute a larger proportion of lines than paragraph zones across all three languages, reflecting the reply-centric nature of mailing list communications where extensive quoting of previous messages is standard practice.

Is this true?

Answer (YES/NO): YES